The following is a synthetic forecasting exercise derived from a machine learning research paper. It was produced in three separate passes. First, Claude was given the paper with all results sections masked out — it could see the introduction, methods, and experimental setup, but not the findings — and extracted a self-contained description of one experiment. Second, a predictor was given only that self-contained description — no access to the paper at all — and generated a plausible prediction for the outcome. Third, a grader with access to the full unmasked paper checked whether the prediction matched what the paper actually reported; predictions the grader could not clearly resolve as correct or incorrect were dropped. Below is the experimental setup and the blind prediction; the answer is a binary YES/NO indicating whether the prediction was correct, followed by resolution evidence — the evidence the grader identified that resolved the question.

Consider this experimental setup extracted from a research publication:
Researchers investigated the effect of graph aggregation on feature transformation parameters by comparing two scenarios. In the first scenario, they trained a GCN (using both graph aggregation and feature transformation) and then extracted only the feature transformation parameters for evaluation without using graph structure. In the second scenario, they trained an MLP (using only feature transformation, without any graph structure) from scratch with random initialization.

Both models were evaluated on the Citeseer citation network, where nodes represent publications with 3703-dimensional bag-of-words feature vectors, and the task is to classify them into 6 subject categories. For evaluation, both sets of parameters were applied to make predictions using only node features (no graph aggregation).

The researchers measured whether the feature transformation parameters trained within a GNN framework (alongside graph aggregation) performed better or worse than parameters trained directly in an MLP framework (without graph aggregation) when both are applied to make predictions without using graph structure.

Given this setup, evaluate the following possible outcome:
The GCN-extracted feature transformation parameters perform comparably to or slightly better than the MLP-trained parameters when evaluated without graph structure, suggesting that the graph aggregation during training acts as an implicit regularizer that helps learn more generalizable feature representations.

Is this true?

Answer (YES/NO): YES